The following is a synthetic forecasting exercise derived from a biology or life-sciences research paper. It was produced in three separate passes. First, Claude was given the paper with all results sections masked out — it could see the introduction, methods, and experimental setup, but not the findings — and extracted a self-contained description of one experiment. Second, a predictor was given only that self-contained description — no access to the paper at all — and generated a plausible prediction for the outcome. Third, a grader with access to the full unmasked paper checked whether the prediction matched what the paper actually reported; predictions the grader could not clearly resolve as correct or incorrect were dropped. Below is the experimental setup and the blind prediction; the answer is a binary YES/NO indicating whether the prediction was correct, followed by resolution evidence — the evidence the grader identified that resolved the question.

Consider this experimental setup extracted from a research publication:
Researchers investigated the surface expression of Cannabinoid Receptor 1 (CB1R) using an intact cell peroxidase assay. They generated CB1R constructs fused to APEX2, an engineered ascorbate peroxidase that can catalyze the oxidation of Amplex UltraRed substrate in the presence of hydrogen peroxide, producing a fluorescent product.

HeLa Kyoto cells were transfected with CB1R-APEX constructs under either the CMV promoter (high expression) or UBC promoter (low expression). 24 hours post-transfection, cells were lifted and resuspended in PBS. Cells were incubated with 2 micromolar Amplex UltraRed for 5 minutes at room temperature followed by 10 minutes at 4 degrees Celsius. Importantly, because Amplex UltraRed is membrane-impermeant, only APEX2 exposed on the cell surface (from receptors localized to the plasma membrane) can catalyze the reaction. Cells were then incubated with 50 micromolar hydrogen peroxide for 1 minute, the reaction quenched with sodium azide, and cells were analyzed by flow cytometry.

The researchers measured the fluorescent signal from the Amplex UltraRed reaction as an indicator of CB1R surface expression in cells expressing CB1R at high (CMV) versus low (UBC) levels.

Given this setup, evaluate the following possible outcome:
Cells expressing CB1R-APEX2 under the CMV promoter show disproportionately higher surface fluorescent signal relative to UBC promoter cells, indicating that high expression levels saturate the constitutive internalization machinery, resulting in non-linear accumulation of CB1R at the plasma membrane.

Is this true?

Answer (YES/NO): NO